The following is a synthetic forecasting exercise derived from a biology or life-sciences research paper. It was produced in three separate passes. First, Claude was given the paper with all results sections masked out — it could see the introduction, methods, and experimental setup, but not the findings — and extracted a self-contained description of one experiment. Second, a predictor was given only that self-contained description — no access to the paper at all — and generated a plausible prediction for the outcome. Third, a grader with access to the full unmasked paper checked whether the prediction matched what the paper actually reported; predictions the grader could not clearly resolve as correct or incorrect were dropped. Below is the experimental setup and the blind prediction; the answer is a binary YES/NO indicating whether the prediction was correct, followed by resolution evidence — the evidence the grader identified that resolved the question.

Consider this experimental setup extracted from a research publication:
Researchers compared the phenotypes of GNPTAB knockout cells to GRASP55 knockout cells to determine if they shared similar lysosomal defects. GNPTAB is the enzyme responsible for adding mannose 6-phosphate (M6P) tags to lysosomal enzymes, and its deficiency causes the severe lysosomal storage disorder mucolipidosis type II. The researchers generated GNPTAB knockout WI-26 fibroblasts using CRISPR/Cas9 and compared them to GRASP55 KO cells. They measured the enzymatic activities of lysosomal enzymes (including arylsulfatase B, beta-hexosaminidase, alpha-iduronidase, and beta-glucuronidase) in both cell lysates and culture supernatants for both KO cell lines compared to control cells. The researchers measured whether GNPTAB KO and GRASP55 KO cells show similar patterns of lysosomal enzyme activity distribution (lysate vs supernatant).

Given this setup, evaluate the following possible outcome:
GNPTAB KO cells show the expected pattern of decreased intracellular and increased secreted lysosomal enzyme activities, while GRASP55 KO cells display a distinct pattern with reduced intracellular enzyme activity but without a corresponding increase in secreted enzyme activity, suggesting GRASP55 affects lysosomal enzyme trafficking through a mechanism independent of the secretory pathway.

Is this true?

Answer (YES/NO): NO